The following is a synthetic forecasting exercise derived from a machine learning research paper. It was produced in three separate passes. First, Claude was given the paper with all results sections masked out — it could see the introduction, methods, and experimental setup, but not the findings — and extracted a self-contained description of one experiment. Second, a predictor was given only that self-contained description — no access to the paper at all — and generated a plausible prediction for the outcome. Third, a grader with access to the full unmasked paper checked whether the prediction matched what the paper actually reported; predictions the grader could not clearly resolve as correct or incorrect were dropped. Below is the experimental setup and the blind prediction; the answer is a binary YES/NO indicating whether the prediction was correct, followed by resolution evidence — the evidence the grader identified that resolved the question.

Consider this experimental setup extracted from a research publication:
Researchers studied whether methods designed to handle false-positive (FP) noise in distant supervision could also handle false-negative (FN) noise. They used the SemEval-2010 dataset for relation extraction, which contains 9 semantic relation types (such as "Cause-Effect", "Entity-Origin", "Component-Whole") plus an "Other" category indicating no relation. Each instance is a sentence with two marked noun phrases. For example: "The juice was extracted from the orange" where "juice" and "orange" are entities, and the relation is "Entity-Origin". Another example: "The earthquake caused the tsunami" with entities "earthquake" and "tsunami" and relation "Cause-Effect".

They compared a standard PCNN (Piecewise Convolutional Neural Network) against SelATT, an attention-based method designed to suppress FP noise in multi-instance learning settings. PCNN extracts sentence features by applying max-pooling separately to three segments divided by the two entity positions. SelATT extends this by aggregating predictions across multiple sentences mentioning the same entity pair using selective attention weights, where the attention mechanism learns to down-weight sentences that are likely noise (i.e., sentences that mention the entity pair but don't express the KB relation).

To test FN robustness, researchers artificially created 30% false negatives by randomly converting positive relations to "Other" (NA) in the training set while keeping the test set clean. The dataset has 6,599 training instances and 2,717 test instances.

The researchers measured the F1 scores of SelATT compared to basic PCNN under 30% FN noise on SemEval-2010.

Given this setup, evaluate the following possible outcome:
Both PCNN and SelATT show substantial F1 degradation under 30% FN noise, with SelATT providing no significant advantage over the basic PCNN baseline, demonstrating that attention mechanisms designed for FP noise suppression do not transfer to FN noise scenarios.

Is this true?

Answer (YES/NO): YES